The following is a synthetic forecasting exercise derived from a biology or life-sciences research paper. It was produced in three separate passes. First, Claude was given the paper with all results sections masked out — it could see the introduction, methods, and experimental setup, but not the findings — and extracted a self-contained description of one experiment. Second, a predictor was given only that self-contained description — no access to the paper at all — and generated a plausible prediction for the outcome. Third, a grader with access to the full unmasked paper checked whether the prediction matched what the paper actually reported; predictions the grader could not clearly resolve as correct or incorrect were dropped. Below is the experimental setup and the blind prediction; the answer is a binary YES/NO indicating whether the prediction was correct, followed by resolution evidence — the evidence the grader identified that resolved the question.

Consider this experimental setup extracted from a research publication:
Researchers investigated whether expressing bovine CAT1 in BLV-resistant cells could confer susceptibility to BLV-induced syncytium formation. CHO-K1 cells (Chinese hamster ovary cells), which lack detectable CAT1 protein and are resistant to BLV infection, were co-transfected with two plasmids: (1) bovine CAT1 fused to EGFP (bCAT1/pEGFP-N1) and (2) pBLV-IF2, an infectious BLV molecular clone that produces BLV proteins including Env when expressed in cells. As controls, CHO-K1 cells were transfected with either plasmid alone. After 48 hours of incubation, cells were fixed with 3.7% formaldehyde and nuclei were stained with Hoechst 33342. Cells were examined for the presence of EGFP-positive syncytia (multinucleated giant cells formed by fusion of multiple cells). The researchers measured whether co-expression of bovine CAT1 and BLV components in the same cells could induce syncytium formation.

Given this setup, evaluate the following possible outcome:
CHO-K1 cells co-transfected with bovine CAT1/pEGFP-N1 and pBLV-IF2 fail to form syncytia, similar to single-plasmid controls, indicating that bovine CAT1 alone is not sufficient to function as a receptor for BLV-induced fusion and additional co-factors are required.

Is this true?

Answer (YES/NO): NO